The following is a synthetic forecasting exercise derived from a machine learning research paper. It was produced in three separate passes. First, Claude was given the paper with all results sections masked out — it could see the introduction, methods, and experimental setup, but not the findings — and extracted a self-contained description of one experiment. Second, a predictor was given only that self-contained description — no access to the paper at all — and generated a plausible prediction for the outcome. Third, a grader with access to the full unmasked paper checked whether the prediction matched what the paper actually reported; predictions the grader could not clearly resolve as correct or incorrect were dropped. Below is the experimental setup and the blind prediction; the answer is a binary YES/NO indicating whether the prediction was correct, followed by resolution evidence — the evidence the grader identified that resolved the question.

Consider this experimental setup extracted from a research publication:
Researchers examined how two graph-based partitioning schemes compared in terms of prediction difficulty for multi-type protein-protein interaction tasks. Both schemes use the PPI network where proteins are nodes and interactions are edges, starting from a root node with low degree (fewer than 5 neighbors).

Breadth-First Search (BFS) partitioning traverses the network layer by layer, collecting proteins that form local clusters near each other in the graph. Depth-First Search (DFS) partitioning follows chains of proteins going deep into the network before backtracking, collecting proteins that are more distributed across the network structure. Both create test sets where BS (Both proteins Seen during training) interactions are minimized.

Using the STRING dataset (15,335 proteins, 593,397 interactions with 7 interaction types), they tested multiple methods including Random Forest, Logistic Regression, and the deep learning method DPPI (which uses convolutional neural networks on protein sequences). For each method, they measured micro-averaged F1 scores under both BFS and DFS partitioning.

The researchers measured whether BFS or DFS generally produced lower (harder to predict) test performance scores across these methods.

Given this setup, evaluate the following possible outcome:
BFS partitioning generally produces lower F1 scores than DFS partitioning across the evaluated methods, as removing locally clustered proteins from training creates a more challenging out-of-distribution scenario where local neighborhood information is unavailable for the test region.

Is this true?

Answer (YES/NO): YES